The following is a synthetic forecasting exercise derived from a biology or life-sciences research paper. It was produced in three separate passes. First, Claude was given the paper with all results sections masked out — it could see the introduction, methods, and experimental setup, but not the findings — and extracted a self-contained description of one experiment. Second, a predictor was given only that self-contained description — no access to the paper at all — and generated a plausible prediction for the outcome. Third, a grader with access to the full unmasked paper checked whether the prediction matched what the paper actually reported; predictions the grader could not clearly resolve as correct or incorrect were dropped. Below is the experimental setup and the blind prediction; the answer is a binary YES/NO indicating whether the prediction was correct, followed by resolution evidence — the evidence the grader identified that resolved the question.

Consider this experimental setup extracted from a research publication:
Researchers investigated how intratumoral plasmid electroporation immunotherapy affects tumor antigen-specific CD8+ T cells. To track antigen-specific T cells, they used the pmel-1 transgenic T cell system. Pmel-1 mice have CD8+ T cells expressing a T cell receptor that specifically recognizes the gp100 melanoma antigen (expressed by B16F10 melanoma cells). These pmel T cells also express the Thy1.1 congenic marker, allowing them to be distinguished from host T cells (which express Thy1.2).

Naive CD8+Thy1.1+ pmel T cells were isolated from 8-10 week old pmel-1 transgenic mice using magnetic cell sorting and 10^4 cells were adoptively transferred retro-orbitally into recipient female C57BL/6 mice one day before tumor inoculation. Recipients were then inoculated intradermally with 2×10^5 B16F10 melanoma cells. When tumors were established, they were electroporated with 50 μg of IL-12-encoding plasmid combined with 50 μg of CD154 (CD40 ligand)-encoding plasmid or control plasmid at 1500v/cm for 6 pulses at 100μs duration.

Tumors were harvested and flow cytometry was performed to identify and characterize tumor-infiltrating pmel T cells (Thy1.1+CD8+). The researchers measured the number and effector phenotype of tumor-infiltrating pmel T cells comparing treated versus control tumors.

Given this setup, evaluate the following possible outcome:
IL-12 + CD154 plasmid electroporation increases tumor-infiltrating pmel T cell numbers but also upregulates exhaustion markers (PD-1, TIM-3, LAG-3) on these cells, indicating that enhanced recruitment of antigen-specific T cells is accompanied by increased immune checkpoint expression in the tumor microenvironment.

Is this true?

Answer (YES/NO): NO